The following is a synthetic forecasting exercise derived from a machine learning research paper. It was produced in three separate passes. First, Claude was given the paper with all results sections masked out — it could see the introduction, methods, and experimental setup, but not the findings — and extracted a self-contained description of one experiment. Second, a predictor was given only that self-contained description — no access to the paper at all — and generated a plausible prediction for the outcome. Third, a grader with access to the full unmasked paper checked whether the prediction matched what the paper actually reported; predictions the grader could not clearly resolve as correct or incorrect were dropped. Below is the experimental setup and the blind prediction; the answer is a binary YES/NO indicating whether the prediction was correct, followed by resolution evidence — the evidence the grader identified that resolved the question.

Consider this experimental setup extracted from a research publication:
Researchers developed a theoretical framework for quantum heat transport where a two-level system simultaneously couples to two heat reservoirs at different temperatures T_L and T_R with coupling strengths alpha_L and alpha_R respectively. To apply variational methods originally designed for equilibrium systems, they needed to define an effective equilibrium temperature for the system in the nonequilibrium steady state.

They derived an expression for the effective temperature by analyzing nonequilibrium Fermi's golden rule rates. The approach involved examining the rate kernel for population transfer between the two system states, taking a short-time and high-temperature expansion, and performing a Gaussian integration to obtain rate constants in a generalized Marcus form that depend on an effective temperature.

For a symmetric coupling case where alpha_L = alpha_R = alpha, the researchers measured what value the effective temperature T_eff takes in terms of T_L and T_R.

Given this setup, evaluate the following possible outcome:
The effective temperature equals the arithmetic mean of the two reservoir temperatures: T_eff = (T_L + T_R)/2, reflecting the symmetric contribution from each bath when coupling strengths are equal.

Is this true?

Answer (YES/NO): YES